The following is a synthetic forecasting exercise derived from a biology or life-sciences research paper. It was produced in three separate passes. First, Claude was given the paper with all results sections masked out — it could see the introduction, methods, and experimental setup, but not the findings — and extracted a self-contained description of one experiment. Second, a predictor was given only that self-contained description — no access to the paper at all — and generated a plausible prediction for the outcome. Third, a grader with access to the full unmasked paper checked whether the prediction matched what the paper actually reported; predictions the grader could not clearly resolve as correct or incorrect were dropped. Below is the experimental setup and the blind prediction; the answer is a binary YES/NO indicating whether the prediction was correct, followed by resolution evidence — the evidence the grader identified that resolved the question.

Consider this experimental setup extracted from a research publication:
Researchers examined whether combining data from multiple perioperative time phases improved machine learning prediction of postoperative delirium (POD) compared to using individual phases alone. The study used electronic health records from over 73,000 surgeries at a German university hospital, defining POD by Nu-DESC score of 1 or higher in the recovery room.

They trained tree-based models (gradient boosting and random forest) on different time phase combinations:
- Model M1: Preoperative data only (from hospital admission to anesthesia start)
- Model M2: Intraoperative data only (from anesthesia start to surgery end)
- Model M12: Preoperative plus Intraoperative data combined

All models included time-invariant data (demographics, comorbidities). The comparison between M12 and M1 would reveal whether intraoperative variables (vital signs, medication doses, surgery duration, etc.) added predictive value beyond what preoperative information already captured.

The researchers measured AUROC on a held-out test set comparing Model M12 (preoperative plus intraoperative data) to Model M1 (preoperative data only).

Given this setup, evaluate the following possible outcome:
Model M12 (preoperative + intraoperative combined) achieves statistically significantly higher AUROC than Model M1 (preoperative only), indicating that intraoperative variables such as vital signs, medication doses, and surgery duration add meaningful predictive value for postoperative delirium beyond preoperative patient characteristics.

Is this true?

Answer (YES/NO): YES